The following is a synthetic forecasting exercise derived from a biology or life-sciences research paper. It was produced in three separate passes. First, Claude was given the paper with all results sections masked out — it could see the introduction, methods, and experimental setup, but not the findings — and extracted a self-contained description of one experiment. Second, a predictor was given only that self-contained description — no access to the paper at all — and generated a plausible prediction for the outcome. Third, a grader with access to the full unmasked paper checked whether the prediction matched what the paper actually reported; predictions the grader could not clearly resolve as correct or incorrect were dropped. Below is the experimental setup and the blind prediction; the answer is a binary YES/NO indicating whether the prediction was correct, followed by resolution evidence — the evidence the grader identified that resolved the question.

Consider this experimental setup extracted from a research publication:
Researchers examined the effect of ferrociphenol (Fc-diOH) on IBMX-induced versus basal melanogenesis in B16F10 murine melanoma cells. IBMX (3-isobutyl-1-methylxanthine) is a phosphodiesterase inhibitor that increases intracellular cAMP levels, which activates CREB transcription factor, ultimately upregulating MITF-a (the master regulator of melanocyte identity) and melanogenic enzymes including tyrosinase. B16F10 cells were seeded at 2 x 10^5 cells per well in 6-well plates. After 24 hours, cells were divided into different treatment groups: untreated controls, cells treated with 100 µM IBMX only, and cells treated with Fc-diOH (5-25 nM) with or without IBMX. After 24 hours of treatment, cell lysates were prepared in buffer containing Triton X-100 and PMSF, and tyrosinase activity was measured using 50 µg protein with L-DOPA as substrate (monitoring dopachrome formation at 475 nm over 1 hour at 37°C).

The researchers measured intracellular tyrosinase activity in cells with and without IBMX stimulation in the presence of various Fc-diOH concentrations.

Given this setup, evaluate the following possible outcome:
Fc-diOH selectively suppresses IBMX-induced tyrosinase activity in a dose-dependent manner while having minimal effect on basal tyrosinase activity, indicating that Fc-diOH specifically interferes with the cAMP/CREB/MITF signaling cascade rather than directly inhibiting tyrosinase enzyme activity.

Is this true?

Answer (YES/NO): NO